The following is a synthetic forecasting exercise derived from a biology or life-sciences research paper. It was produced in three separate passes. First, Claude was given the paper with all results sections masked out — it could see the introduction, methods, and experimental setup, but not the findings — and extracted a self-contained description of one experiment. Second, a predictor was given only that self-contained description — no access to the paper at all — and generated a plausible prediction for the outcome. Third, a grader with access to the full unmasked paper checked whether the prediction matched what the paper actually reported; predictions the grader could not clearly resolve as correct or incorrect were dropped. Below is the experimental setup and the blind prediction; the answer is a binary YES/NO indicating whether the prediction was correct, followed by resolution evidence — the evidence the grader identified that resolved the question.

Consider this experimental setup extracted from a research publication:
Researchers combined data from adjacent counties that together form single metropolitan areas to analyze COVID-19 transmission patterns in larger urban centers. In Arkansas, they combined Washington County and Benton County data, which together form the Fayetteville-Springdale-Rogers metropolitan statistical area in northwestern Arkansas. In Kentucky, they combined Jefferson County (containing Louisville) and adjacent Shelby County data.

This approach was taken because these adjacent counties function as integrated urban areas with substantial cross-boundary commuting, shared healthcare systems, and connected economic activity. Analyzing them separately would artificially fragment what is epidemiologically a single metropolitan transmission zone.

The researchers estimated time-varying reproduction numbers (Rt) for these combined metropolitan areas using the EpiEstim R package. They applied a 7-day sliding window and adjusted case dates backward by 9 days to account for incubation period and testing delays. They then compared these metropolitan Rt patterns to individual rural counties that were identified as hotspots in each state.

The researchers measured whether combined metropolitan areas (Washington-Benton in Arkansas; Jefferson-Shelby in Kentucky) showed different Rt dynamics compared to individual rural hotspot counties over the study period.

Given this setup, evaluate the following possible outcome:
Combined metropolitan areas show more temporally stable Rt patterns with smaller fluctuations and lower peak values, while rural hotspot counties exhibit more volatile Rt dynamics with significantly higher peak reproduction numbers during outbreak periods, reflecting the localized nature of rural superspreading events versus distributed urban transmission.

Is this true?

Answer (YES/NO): NO